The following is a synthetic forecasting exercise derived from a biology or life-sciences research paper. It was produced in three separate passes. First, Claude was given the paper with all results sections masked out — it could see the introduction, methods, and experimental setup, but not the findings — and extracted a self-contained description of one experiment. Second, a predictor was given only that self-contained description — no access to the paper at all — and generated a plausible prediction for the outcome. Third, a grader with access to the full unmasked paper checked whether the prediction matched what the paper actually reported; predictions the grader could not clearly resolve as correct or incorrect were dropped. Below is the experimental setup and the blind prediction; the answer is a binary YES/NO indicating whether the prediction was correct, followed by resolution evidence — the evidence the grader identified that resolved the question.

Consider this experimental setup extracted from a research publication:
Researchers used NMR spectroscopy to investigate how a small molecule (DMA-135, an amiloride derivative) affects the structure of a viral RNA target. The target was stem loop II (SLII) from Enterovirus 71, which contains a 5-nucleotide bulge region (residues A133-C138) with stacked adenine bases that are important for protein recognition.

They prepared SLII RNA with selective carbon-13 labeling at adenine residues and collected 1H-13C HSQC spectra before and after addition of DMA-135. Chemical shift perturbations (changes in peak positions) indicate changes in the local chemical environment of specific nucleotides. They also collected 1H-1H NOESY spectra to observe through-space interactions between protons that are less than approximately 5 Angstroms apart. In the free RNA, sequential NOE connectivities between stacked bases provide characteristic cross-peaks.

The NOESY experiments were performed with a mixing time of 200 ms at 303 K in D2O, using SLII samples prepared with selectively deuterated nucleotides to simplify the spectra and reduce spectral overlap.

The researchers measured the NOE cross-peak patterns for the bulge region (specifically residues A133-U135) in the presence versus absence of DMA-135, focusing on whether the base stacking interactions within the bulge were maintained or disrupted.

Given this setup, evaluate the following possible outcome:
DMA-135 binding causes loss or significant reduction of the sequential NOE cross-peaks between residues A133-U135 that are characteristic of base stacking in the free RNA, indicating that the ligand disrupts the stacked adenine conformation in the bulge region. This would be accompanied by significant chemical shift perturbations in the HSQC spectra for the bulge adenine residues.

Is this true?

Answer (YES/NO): YES